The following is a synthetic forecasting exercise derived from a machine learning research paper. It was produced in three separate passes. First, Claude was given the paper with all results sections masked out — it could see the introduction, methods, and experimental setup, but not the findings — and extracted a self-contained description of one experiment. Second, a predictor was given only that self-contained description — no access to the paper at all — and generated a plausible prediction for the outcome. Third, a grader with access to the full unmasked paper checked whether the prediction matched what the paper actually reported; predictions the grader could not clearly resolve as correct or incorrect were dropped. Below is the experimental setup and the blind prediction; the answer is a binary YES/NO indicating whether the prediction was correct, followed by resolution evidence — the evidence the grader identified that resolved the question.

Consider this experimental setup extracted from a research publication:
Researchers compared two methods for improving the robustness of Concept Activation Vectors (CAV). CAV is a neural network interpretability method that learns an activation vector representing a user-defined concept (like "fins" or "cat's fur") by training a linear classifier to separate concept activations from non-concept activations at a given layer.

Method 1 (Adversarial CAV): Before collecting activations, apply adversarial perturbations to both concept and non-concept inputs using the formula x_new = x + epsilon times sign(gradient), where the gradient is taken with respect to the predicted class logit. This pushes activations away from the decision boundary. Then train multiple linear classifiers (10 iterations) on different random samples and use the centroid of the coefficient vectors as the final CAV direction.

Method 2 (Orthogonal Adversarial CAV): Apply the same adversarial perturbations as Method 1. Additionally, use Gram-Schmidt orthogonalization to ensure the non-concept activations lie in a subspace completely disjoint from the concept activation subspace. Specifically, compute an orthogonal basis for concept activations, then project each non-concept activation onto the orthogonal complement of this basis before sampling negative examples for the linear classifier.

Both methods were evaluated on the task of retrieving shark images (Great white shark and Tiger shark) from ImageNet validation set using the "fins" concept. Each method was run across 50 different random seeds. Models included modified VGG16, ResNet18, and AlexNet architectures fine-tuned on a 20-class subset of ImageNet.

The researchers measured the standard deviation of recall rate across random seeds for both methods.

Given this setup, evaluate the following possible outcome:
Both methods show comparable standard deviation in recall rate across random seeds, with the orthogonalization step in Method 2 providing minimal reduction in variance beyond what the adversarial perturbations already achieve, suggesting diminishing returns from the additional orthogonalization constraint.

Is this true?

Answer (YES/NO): NO